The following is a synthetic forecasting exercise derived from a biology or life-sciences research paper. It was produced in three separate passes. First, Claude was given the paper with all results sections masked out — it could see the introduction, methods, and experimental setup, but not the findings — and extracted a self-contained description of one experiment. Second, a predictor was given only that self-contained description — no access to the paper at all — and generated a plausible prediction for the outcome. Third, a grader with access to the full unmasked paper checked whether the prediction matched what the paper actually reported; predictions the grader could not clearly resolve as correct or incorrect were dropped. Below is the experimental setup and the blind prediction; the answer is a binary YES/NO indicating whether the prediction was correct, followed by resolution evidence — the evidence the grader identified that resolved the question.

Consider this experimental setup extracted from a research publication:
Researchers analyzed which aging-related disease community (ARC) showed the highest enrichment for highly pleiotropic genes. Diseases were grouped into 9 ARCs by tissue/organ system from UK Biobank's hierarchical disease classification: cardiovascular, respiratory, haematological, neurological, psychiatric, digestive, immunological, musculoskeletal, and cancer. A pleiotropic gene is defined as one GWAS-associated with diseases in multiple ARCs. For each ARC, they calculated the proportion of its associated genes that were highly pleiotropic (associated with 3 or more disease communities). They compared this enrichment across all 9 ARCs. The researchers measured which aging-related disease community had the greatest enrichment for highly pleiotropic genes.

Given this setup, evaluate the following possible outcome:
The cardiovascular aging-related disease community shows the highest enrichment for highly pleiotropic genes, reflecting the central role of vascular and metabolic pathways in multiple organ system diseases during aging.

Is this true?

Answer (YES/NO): NO